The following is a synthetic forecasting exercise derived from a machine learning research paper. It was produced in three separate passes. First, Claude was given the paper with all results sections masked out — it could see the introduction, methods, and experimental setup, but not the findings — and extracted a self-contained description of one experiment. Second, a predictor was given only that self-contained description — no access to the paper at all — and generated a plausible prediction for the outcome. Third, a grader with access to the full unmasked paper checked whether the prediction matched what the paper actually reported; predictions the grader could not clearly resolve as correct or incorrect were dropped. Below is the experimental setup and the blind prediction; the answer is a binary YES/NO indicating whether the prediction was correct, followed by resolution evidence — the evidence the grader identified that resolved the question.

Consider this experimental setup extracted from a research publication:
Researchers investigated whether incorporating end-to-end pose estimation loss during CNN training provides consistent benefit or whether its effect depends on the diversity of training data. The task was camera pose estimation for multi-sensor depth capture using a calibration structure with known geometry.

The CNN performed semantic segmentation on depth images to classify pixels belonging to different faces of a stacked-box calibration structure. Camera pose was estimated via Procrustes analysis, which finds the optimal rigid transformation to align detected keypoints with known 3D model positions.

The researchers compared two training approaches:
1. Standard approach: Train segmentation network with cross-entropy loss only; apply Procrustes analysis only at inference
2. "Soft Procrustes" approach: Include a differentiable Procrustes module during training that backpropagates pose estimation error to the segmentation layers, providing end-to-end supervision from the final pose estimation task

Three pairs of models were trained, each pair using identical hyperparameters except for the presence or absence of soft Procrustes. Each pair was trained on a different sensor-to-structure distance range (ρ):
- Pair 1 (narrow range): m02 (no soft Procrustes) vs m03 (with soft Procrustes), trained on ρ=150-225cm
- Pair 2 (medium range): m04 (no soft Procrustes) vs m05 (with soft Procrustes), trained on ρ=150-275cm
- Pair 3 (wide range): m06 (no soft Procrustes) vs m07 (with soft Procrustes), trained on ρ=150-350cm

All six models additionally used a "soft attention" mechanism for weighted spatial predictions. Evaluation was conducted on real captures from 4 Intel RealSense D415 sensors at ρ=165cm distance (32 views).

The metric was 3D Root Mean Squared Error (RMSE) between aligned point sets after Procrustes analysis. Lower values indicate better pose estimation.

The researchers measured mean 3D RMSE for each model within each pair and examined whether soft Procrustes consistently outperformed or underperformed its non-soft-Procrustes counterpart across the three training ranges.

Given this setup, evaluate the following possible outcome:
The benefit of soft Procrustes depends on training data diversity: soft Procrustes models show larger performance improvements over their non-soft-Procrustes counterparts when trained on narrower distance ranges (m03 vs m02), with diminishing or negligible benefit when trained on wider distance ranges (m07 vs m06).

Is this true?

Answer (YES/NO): NO